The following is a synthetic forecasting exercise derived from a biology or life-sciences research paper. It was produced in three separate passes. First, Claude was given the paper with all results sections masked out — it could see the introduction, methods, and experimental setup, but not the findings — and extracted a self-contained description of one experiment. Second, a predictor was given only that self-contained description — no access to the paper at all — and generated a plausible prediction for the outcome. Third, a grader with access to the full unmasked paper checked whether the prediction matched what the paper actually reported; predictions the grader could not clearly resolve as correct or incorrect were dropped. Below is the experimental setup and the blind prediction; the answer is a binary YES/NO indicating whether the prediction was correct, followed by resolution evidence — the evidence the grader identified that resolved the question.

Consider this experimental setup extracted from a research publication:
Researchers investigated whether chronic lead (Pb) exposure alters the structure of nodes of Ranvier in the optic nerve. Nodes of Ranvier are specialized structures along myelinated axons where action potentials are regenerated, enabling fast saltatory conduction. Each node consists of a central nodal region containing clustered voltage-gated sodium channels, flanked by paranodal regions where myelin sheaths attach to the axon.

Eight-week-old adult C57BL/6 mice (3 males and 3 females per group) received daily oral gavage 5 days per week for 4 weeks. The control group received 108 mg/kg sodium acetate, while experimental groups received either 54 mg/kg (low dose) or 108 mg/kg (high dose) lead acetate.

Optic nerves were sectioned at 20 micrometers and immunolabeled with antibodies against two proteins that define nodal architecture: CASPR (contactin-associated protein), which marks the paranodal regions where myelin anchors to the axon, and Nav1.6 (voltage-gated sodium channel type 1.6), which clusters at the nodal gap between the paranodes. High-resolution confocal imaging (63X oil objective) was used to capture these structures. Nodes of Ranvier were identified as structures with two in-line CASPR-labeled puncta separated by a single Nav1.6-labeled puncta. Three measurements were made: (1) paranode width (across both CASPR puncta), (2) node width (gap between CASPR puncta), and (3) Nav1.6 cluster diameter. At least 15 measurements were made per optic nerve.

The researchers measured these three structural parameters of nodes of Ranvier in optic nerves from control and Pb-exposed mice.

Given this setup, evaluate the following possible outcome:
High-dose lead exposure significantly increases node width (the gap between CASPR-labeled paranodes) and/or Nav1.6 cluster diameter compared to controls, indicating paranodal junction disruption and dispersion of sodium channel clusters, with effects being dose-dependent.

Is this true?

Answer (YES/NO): NO